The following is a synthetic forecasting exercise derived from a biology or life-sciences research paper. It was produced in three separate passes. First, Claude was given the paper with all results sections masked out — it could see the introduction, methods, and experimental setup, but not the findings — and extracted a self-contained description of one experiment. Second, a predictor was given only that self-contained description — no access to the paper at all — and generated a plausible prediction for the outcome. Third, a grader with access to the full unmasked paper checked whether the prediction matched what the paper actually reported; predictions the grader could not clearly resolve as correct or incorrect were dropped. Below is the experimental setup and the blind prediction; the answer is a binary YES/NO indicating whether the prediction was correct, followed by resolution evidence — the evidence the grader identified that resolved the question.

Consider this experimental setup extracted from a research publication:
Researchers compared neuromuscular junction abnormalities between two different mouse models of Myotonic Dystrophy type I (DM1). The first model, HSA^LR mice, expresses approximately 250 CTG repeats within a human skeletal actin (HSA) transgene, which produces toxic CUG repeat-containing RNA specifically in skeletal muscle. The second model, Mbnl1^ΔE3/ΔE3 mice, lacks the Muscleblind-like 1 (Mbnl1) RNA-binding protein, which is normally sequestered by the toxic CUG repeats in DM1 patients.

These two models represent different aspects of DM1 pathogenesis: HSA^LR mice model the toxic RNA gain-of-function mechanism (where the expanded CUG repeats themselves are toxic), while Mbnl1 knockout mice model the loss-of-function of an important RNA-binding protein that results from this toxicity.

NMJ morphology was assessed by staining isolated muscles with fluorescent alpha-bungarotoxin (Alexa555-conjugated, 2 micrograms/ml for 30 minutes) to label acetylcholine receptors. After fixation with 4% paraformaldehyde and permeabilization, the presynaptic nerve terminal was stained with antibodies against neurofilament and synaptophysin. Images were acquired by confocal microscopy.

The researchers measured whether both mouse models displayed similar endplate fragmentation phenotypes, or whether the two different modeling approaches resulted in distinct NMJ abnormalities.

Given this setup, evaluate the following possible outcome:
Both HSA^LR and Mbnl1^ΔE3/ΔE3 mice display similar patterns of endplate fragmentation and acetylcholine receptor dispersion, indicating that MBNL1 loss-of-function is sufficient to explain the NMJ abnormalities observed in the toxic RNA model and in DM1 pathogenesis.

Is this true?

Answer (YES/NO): NO